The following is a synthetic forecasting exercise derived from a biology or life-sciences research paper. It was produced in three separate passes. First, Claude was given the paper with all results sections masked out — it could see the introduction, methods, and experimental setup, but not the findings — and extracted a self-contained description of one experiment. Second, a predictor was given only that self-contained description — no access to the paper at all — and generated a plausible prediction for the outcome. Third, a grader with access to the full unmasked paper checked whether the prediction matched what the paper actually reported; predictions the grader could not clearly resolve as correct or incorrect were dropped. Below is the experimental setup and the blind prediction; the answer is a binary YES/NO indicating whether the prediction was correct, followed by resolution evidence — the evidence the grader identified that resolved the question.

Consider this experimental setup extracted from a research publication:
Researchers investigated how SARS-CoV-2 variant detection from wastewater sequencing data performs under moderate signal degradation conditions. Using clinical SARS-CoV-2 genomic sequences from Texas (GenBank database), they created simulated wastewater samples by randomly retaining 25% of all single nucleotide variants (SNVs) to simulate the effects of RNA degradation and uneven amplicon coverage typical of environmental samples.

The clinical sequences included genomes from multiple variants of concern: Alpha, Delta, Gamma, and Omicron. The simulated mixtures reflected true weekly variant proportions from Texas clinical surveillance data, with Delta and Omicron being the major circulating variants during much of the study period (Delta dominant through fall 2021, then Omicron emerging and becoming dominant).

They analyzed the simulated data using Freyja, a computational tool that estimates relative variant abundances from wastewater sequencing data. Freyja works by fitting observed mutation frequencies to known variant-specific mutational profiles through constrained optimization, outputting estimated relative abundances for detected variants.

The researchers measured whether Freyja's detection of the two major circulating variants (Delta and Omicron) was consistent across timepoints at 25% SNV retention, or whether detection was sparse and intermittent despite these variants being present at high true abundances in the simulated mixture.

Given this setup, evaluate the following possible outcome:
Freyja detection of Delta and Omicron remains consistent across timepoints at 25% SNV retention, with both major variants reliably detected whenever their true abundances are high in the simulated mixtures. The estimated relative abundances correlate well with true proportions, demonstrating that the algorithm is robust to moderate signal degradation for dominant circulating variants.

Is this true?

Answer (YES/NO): NO